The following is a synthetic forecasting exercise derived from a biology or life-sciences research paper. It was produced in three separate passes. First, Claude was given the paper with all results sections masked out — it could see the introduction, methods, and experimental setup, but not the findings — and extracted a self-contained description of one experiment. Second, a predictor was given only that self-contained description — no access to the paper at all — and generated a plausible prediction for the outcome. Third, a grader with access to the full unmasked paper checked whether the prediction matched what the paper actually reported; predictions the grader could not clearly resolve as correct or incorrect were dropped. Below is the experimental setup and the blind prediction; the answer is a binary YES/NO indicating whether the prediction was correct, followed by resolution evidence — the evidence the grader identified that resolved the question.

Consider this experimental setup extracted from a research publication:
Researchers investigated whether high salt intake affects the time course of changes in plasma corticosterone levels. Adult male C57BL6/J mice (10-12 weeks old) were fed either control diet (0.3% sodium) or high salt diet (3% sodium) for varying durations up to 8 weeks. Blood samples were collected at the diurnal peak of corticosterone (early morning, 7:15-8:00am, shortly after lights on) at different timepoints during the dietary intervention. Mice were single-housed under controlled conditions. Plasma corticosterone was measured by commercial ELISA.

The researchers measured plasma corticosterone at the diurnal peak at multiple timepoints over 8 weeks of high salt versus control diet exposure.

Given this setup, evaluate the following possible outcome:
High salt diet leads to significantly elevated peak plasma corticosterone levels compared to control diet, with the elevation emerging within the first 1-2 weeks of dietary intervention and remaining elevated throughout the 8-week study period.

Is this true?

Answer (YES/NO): NO